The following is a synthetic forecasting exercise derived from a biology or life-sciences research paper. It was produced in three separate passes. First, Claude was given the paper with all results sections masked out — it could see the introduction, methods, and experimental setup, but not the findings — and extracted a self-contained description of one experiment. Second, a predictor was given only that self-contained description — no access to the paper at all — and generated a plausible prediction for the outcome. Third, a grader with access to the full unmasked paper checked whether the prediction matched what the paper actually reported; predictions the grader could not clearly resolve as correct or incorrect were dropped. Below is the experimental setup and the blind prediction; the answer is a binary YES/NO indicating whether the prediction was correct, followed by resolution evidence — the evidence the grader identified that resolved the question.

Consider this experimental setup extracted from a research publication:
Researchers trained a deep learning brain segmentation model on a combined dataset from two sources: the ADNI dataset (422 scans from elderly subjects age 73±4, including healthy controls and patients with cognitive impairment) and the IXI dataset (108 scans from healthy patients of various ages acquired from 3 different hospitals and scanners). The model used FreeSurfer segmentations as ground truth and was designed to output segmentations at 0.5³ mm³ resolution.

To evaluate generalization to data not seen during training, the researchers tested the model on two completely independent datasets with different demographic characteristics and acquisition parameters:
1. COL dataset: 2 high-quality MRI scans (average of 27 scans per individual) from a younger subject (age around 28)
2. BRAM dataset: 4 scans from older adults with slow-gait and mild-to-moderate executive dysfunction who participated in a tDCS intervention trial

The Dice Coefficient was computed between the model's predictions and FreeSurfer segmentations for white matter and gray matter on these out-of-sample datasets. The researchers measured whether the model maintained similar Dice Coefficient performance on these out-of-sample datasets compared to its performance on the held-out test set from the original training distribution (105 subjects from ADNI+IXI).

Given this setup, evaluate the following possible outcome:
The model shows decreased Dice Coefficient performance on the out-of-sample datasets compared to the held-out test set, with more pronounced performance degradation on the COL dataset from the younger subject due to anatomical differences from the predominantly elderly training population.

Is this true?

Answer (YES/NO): NO